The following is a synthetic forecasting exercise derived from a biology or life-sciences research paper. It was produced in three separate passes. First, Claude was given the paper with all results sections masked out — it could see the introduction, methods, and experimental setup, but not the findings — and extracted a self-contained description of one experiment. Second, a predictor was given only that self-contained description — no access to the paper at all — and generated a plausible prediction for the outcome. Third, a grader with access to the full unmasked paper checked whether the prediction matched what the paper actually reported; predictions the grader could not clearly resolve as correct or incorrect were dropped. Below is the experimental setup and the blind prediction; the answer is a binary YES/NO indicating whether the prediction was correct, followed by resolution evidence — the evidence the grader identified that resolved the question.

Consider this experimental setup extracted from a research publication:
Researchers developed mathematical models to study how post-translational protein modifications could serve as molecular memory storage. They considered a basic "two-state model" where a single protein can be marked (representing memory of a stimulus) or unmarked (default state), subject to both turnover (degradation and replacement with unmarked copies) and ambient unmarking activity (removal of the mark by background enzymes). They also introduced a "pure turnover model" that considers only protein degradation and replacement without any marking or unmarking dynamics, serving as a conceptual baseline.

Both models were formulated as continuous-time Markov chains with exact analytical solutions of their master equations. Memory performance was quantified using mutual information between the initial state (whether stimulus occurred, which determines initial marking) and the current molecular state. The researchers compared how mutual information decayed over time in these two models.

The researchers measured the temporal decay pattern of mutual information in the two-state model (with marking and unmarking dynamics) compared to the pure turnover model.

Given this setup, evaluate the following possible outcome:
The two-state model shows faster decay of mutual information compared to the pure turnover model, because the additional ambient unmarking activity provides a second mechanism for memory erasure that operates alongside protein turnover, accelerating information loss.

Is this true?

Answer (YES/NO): NO